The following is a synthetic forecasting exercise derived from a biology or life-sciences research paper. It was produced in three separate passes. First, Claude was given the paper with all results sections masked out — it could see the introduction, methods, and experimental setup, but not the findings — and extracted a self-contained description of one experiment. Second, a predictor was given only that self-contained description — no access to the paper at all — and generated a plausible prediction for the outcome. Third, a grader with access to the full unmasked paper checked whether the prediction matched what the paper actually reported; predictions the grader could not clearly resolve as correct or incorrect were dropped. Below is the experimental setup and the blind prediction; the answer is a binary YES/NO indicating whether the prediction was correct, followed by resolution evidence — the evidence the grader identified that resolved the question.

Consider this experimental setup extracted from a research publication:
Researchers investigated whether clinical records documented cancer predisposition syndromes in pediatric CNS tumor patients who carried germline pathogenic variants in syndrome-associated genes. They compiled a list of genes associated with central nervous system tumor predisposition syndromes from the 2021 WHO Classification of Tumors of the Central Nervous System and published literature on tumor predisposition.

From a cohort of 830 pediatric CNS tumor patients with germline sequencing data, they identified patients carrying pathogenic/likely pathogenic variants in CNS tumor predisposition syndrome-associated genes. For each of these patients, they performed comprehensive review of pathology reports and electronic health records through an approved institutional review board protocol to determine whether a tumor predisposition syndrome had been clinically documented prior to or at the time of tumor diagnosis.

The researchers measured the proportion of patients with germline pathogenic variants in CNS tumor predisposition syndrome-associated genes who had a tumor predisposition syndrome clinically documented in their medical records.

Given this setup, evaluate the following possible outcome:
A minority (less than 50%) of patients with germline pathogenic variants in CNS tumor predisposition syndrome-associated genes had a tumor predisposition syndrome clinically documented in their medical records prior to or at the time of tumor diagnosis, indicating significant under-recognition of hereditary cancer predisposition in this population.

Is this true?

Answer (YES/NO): NO